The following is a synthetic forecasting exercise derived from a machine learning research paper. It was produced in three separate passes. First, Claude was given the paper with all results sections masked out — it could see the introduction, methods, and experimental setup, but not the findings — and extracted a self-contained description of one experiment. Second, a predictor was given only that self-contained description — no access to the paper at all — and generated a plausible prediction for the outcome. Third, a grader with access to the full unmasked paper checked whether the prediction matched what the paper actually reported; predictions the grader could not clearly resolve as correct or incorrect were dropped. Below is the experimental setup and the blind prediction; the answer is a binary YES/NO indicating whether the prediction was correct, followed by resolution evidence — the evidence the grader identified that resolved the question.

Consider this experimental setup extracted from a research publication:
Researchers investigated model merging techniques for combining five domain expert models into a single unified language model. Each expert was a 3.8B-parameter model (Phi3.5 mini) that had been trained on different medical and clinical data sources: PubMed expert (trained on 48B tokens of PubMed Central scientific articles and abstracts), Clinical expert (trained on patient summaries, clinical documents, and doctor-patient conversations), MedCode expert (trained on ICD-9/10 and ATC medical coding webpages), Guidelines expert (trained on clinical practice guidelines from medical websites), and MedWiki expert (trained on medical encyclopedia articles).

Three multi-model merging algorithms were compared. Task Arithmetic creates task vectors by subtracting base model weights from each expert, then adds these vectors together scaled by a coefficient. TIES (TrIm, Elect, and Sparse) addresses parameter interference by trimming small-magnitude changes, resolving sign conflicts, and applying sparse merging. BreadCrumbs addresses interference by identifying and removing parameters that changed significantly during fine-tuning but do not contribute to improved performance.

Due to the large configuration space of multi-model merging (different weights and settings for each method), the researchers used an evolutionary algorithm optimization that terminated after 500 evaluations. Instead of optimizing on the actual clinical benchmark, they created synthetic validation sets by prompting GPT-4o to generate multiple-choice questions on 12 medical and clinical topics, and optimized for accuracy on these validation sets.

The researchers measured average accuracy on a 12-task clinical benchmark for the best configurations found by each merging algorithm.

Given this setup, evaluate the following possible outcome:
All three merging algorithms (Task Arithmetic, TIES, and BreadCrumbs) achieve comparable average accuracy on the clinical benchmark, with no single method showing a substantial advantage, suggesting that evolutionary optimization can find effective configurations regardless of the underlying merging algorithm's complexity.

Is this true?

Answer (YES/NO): YES